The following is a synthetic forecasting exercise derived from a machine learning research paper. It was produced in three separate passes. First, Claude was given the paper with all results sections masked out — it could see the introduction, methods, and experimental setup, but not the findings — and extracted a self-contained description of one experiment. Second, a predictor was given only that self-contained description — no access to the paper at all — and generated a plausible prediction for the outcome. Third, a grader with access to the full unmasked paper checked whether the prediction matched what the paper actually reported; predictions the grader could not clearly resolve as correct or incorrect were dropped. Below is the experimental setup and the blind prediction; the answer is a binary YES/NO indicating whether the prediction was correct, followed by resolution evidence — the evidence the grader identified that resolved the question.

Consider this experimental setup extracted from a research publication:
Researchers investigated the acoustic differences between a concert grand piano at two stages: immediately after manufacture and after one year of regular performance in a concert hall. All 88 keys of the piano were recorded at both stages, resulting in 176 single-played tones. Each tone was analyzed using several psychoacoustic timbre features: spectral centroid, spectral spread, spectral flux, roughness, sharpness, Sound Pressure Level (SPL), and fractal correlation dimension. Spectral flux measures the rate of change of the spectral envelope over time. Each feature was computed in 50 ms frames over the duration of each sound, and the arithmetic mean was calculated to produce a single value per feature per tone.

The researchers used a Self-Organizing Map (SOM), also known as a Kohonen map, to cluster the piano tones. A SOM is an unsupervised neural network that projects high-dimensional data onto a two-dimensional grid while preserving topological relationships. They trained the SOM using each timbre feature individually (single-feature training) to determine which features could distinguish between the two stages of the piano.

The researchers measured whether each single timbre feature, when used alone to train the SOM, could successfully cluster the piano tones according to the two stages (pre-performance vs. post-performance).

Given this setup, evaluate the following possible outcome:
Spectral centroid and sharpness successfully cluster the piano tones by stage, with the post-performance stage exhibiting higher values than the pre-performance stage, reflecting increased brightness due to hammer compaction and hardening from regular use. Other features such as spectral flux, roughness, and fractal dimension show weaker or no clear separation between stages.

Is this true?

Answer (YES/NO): NO